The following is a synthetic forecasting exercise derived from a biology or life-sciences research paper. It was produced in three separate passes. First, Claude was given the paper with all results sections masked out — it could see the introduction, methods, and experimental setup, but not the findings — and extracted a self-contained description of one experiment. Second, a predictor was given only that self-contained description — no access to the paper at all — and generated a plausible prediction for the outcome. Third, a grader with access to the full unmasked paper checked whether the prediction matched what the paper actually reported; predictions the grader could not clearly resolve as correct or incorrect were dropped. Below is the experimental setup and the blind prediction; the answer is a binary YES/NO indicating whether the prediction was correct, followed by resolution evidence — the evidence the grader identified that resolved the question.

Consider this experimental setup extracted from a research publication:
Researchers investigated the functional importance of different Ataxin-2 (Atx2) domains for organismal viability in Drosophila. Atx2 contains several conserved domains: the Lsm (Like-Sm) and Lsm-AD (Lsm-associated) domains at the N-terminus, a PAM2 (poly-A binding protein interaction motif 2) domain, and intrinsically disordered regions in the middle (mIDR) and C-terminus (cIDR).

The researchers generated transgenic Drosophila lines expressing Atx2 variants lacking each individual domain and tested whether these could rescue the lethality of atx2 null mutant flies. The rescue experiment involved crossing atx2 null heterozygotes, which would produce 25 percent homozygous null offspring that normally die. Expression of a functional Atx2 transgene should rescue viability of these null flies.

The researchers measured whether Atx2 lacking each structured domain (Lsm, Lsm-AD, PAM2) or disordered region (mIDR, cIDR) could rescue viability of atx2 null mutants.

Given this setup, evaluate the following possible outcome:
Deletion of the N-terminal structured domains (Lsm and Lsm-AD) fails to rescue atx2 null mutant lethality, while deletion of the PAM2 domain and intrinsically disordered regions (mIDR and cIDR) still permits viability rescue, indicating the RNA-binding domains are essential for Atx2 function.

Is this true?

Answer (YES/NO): NO